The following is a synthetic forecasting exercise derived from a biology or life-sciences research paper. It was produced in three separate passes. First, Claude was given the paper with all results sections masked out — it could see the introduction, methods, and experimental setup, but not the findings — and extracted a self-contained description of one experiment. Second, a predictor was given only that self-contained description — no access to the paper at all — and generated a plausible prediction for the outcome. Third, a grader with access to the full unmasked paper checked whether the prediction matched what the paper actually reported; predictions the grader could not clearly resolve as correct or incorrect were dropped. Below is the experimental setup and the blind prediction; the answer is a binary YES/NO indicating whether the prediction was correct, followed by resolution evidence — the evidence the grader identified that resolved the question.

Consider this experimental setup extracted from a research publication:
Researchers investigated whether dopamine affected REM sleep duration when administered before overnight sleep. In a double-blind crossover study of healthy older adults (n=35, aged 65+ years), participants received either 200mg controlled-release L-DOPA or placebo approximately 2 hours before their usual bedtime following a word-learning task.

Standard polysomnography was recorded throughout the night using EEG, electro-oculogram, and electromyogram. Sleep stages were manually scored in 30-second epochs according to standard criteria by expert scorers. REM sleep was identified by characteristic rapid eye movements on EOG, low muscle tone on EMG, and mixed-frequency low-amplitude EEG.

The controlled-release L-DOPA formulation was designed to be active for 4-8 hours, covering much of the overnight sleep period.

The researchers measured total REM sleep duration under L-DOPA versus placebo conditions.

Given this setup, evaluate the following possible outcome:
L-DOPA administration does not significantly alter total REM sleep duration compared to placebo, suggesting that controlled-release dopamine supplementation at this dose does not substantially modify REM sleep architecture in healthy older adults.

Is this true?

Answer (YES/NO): YES